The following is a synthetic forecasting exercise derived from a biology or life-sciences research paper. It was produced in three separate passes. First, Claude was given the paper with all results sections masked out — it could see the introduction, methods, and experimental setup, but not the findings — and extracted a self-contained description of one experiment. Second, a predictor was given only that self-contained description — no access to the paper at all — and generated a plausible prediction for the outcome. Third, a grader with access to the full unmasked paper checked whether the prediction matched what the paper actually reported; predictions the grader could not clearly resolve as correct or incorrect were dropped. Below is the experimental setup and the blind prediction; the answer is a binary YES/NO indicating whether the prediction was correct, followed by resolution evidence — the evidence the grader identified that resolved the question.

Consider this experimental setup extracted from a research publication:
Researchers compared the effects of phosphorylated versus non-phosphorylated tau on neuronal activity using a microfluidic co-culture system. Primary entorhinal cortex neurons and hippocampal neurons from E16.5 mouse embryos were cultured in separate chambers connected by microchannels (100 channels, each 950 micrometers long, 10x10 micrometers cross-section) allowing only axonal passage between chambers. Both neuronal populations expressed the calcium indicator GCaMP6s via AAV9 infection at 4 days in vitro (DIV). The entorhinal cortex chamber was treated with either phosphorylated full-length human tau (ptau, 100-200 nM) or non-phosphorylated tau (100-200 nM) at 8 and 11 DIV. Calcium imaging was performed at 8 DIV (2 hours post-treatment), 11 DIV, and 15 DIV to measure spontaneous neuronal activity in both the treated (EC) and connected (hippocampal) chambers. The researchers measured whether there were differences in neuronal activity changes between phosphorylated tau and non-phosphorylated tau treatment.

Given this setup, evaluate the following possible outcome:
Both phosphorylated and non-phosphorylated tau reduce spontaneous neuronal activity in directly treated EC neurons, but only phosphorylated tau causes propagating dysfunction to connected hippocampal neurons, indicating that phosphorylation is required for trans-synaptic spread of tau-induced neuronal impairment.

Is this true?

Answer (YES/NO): NO